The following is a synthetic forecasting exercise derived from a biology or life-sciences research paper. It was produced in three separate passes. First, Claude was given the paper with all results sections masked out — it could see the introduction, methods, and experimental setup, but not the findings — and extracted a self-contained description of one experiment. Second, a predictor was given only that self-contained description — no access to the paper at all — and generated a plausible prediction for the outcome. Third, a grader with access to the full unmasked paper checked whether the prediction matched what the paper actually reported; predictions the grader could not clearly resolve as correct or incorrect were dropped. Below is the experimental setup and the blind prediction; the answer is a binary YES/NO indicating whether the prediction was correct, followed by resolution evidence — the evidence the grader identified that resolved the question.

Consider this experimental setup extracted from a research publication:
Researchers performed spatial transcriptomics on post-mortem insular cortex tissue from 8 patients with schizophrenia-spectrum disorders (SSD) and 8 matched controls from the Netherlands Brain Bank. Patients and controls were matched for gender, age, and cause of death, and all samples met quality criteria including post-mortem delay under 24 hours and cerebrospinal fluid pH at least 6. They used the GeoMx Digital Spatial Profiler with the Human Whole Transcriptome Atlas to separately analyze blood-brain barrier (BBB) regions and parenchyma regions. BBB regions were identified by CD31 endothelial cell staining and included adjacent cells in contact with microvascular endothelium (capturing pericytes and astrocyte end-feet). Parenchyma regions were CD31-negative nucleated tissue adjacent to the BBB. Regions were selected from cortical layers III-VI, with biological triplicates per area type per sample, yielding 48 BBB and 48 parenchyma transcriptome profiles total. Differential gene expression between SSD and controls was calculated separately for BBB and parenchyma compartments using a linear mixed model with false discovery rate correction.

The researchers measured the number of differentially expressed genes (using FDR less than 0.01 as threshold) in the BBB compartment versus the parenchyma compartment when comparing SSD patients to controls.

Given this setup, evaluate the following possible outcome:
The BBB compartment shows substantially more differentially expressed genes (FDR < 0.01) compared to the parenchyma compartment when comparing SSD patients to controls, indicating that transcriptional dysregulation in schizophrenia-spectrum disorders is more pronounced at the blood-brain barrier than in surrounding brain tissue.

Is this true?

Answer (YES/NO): YES